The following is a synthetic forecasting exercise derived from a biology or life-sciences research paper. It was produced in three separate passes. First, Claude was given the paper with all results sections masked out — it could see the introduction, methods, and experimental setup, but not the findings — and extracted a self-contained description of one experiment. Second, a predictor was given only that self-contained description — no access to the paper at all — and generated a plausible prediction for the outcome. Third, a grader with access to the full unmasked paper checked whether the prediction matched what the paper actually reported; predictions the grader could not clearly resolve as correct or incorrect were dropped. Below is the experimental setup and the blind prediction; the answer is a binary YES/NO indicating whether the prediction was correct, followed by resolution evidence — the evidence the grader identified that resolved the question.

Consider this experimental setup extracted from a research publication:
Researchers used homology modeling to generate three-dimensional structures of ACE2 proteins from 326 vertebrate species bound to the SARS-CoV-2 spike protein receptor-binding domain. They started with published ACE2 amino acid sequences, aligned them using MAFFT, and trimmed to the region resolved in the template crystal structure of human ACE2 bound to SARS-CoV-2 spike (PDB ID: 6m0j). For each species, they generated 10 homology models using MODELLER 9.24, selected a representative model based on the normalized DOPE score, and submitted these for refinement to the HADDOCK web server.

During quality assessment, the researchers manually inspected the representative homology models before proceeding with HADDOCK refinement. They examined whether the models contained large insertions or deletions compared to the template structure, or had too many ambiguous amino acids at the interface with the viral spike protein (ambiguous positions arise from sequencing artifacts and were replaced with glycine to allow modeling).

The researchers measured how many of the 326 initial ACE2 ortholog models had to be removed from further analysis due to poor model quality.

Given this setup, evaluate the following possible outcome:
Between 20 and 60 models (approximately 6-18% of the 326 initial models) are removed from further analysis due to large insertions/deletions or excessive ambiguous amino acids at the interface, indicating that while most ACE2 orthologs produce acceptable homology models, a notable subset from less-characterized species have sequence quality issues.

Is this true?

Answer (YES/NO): YES